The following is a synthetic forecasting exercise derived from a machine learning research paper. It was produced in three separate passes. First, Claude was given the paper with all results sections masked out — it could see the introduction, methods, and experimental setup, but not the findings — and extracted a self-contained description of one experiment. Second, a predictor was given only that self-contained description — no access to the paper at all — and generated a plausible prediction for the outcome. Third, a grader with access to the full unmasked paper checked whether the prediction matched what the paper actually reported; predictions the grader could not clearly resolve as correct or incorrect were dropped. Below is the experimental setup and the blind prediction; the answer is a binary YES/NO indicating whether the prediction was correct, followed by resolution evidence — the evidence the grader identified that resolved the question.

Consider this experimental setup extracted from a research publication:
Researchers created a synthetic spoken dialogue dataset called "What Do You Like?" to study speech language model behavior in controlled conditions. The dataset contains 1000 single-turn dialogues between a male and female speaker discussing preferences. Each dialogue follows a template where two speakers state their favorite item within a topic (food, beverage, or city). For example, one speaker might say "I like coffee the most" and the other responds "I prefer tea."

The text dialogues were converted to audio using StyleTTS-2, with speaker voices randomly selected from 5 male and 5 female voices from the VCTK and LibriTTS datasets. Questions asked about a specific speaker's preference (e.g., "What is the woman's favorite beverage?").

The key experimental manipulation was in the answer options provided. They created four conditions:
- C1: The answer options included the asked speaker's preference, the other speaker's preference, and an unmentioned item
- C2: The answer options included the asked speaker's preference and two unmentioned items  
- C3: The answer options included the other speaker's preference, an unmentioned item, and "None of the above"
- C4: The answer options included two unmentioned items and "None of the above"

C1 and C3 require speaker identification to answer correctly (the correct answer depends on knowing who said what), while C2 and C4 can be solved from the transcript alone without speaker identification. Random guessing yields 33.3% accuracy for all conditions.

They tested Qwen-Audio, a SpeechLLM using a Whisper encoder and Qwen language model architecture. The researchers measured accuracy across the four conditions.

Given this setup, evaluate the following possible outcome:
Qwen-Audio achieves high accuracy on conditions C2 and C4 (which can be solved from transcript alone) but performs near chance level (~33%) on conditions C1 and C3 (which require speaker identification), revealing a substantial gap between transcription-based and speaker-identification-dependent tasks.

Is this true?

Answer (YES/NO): NO